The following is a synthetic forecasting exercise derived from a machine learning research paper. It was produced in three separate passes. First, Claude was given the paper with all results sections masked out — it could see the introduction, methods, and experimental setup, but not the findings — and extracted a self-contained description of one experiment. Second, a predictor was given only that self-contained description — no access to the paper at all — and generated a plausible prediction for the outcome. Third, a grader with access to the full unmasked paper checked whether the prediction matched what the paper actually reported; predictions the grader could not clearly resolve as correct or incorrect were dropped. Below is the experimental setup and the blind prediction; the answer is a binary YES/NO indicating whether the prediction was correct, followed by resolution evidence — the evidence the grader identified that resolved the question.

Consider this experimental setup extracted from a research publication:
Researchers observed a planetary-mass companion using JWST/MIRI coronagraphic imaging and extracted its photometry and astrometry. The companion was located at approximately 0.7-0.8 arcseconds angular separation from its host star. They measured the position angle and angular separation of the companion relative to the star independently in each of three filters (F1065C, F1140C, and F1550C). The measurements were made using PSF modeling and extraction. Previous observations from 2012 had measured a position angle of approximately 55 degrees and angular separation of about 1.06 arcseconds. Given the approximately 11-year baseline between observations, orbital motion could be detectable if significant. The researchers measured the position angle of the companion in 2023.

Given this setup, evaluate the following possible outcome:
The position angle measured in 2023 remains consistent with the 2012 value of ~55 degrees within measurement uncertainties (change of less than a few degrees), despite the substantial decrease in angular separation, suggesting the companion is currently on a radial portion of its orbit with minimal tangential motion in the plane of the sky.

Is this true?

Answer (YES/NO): NO